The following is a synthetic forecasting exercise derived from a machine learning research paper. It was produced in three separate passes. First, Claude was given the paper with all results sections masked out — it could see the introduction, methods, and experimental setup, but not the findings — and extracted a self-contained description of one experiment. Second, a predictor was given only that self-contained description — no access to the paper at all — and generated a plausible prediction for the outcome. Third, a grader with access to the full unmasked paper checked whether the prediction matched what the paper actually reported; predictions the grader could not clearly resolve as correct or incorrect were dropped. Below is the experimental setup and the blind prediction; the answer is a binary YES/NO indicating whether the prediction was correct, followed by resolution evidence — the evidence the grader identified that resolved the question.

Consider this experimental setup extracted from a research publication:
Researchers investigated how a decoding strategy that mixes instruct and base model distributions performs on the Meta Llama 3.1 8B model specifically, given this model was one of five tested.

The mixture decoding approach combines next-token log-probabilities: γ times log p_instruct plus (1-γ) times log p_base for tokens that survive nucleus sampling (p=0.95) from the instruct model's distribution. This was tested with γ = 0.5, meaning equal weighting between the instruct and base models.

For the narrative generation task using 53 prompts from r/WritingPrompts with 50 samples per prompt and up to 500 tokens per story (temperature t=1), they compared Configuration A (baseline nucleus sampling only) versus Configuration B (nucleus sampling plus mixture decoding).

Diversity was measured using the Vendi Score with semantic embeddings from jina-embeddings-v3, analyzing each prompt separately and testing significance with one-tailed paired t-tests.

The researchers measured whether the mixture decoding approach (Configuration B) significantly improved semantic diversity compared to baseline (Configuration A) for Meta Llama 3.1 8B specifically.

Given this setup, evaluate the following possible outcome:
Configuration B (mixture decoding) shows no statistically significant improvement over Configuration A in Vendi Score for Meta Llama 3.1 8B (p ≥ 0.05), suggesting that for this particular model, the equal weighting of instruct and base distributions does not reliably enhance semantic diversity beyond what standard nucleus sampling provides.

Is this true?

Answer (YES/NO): YES